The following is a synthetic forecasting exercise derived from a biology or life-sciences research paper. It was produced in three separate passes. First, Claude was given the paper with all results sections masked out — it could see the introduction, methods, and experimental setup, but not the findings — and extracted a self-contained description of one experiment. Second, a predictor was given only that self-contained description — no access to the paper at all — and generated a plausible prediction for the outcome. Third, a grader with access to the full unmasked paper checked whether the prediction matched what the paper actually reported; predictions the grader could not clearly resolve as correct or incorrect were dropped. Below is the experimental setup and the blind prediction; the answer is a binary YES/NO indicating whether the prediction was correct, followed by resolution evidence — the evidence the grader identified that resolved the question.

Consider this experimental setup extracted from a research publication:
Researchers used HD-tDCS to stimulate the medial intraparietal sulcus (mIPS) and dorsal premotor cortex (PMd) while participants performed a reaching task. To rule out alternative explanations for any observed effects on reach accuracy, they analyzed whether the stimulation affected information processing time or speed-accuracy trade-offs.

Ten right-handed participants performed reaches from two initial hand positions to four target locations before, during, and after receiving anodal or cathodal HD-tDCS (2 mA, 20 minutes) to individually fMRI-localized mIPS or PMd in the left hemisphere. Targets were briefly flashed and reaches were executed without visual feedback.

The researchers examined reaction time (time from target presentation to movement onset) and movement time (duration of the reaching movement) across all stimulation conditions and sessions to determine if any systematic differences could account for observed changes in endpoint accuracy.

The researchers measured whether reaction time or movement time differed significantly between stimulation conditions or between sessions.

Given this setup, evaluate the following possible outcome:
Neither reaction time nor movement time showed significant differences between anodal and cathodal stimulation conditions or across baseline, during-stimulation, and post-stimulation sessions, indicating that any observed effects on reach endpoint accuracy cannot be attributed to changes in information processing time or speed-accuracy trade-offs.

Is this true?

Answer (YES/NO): YES